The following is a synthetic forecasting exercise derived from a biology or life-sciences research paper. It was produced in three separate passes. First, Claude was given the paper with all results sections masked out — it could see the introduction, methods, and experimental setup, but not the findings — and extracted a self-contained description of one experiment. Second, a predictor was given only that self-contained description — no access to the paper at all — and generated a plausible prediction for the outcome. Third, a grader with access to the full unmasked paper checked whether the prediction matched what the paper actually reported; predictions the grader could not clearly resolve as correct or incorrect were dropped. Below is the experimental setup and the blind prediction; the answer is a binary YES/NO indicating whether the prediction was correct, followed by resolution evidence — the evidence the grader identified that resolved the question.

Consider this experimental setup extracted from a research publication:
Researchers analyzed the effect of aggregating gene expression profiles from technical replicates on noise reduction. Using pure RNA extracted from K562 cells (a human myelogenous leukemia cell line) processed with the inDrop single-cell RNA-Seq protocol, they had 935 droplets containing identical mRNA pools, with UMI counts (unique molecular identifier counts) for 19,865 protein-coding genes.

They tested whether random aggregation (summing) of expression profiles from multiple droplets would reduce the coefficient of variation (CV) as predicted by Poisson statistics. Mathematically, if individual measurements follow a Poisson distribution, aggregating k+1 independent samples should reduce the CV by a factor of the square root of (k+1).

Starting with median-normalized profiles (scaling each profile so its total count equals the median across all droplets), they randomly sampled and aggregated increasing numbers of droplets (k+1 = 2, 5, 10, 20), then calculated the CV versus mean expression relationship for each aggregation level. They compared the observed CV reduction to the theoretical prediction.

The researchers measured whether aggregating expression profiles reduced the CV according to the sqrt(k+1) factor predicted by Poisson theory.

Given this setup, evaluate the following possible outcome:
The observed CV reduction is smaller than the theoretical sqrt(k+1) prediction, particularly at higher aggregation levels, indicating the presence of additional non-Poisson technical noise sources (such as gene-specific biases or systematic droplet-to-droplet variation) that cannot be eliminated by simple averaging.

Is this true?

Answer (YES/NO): NO